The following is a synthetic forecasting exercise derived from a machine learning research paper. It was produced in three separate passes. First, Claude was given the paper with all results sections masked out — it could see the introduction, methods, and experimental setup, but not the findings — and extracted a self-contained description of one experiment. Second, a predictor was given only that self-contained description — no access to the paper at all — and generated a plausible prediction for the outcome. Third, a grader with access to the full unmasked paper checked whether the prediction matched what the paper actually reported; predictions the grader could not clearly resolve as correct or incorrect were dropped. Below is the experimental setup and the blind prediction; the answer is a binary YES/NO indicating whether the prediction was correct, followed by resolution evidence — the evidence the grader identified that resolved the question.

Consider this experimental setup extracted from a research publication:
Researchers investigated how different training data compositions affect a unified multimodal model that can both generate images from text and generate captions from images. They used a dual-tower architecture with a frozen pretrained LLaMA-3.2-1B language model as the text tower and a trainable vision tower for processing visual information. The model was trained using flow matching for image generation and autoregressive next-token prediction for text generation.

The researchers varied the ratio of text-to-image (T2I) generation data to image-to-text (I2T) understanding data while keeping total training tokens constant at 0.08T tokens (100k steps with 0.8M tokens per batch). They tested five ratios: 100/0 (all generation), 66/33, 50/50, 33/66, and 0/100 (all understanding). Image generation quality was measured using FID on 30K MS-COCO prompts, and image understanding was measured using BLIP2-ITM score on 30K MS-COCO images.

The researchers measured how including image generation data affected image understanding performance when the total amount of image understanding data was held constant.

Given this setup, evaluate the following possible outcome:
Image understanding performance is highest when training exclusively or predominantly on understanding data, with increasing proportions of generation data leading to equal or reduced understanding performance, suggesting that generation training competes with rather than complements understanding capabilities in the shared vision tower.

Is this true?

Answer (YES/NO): NO